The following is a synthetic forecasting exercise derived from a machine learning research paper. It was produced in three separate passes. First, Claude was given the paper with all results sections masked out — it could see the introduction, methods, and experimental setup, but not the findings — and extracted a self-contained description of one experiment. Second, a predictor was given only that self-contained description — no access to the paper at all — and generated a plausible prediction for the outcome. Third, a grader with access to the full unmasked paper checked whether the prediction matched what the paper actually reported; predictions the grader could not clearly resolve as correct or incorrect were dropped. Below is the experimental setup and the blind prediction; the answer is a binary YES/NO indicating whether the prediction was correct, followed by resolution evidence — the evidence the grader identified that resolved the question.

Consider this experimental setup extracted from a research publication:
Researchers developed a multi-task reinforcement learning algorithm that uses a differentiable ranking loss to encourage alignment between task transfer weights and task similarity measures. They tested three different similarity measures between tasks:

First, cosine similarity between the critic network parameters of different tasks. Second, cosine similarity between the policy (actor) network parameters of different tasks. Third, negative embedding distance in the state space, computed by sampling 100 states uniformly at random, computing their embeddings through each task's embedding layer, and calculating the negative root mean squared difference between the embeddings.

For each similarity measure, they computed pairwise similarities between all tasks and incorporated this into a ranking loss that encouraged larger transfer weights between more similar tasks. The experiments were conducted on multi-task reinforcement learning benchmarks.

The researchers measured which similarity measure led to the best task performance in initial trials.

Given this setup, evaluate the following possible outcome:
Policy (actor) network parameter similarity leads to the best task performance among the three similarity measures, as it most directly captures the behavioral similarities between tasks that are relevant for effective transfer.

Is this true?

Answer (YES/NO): NO